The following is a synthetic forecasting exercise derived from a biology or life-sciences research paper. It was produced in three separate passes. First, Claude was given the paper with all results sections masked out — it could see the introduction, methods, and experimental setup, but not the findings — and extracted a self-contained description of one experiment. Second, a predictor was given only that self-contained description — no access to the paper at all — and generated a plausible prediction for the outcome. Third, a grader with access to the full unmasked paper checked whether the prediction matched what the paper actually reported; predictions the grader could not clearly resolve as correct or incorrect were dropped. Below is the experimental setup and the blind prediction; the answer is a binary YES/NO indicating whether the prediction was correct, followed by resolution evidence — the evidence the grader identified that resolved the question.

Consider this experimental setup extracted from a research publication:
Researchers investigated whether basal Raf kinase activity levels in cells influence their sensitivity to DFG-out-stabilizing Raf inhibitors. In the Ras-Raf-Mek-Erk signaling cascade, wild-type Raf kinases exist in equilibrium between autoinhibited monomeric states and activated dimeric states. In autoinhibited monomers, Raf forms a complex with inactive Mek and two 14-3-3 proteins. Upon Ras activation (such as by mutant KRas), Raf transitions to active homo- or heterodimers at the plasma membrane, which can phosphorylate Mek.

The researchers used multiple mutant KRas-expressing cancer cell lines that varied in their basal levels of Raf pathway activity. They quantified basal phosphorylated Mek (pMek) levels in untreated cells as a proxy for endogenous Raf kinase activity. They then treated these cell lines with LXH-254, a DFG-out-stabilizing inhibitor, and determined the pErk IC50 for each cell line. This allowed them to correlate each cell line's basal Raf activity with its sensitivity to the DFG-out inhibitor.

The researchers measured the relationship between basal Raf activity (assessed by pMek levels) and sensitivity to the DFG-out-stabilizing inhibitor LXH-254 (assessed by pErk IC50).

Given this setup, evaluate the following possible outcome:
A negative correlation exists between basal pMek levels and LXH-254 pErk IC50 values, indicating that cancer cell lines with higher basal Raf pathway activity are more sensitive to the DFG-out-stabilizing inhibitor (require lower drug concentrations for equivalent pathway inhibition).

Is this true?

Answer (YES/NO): YES